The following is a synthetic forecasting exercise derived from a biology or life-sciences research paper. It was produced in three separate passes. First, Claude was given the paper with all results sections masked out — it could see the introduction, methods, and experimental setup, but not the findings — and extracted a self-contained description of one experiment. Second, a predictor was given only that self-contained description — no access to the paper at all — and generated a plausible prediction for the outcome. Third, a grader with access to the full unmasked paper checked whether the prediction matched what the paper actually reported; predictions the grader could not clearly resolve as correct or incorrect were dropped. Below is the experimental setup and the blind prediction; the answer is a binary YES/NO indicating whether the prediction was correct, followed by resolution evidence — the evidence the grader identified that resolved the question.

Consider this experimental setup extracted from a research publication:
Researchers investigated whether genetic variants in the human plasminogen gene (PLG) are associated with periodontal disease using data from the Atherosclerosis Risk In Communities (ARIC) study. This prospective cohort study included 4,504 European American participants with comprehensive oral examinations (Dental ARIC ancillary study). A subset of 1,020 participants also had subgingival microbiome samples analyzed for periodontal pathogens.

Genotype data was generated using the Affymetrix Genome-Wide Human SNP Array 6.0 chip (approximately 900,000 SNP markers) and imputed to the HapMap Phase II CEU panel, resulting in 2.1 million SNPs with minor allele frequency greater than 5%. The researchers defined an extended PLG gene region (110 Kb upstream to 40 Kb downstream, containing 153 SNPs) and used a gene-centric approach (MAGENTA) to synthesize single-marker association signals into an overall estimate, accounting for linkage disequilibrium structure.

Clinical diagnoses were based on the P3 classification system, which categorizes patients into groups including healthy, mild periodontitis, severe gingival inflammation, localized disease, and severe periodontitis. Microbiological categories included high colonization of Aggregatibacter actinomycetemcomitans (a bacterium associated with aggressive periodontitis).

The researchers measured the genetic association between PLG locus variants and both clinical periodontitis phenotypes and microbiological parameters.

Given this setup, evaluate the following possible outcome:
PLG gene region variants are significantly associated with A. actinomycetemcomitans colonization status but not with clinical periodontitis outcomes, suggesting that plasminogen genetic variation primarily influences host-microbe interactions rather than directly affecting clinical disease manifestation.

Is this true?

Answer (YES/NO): NO